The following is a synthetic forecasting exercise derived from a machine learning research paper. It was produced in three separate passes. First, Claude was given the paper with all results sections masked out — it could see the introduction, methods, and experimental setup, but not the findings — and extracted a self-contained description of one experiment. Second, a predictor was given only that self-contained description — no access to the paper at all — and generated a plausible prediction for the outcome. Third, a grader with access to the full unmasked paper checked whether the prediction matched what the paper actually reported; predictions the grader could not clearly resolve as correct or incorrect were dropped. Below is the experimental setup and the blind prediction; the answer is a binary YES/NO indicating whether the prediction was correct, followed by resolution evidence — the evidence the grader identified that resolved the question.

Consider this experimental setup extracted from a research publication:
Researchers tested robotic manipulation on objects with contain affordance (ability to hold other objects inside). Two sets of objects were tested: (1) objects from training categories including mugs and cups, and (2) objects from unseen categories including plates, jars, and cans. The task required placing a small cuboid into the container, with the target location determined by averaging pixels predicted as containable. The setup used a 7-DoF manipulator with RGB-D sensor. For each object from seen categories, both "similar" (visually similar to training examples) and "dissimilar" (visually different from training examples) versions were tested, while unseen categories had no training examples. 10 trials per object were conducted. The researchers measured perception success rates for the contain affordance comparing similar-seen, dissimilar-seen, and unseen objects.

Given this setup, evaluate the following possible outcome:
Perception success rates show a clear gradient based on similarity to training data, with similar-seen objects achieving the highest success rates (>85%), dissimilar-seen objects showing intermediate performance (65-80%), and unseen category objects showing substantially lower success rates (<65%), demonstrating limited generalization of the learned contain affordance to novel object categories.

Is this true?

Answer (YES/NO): NO